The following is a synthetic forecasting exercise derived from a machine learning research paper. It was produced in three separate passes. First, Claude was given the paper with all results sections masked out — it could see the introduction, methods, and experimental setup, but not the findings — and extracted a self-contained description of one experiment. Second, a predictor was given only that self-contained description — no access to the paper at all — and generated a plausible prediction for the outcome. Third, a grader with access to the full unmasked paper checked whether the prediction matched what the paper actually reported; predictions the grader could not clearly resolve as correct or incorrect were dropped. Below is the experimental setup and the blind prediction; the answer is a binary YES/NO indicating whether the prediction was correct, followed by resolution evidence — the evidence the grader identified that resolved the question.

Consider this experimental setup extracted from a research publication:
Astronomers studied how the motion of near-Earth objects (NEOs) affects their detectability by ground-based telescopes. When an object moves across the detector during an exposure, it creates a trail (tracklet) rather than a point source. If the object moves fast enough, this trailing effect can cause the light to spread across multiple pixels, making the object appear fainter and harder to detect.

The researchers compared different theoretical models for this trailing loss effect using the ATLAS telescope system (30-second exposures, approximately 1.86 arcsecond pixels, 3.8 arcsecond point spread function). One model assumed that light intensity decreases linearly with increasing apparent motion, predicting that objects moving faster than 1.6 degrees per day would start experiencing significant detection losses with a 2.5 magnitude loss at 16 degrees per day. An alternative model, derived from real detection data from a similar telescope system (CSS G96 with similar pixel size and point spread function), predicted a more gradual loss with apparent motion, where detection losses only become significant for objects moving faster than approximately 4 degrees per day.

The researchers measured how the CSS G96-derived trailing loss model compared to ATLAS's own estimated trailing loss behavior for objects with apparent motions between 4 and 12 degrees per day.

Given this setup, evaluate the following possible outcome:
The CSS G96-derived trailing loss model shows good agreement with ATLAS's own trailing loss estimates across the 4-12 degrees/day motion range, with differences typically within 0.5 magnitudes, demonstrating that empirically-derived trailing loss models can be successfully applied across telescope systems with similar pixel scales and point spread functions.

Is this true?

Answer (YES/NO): YES